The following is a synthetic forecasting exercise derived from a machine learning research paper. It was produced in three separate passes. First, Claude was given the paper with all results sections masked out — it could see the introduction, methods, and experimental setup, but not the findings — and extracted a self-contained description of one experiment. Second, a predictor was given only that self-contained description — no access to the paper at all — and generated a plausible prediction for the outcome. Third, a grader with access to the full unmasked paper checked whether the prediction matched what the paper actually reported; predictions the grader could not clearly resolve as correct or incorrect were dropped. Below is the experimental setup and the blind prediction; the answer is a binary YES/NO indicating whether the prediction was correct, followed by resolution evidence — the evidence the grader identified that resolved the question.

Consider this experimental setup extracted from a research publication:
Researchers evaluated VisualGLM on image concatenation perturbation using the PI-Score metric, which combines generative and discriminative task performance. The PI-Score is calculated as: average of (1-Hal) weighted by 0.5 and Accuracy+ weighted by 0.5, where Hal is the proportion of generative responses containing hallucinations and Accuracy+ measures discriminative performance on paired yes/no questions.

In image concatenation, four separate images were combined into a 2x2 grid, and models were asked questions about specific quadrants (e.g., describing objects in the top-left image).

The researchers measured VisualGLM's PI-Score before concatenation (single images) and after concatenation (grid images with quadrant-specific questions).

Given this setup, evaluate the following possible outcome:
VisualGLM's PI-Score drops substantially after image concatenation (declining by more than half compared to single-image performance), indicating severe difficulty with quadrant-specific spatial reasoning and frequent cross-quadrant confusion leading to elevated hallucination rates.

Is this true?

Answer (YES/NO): YES